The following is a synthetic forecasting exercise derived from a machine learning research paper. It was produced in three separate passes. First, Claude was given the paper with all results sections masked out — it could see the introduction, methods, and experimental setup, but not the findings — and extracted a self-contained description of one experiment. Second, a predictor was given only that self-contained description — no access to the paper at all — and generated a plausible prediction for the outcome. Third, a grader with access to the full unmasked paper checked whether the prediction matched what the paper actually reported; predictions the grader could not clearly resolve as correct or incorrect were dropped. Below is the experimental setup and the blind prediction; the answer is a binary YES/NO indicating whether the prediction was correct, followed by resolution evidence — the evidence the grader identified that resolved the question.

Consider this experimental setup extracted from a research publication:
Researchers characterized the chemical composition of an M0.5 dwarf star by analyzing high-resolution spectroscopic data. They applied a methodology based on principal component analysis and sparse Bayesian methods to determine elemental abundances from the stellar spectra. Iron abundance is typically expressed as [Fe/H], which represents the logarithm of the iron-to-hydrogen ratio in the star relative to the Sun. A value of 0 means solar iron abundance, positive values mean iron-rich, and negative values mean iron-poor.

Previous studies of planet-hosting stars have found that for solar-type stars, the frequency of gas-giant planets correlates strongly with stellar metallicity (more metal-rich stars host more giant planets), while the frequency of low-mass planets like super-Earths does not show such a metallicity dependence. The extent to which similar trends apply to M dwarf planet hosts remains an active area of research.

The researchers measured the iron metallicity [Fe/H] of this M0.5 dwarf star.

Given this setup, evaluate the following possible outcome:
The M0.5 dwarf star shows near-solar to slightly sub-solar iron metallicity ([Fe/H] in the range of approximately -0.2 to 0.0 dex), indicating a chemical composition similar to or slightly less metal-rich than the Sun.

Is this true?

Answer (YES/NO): NO